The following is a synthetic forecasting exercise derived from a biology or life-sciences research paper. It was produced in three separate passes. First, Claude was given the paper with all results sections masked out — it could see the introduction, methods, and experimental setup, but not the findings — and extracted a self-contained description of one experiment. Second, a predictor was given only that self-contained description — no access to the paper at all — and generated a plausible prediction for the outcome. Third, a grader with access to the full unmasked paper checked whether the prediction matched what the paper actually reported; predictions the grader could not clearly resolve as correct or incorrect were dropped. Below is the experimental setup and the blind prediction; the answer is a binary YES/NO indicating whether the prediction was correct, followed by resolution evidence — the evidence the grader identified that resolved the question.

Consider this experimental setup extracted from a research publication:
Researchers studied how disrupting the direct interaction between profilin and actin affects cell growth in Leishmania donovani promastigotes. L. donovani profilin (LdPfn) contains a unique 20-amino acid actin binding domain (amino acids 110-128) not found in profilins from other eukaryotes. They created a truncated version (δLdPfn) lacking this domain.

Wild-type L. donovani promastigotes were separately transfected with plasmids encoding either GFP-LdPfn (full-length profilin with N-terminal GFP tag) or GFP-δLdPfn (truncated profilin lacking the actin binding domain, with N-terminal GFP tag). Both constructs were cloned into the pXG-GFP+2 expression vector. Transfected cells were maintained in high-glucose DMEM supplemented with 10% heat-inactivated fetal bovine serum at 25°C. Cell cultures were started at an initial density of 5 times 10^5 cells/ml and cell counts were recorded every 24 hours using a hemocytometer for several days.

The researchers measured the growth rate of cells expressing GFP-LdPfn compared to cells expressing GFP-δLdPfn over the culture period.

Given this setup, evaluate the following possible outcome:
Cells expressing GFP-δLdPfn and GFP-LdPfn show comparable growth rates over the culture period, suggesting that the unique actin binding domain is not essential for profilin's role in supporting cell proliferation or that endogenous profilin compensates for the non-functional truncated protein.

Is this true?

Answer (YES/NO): NO